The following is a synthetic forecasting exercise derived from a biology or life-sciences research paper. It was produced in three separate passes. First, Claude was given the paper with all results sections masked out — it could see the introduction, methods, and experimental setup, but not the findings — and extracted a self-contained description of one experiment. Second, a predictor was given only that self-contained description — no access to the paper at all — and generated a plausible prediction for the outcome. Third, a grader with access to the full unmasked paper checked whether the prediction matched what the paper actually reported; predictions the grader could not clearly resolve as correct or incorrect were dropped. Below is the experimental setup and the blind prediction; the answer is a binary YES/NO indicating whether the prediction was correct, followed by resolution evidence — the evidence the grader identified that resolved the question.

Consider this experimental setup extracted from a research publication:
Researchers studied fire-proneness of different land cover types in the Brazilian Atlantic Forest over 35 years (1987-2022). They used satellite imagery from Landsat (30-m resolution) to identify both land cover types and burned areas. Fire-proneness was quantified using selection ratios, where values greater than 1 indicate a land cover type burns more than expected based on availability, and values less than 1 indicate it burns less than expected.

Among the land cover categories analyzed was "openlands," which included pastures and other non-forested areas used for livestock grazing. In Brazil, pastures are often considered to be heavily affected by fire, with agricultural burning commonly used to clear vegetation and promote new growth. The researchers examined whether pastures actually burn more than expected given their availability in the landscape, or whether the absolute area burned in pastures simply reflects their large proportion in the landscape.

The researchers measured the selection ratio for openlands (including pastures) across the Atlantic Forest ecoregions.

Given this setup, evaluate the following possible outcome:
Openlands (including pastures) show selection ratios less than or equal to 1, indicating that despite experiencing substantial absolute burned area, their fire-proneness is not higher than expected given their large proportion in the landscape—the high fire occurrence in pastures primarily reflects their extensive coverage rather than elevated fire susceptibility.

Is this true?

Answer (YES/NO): YES